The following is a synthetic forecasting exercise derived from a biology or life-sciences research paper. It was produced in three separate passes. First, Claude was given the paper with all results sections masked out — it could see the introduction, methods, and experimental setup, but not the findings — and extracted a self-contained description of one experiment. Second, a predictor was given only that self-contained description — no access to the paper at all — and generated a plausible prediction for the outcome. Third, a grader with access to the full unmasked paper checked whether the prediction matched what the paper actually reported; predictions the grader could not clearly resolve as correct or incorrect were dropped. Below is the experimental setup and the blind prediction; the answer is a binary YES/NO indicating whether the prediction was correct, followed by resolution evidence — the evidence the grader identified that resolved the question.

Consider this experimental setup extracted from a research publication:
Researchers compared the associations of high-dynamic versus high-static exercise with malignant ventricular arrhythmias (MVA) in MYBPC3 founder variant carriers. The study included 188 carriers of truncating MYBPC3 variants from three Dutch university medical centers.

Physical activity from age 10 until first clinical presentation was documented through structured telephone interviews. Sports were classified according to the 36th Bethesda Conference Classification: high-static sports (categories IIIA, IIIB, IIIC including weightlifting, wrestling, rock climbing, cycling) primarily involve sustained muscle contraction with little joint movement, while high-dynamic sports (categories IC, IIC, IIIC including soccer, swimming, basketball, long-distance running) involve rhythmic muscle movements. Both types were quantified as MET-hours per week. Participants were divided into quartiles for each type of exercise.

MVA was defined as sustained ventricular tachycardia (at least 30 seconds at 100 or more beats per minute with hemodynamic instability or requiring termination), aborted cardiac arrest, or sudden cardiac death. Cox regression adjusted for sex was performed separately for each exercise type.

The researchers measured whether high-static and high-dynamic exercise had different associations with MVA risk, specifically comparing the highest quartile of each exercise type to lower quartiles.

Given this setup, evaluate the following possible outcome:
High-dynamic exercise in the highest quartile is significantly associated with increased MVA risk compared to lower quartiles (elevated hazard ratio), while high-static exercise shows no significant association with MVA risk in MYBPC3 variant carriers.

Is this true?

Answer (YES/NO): YES